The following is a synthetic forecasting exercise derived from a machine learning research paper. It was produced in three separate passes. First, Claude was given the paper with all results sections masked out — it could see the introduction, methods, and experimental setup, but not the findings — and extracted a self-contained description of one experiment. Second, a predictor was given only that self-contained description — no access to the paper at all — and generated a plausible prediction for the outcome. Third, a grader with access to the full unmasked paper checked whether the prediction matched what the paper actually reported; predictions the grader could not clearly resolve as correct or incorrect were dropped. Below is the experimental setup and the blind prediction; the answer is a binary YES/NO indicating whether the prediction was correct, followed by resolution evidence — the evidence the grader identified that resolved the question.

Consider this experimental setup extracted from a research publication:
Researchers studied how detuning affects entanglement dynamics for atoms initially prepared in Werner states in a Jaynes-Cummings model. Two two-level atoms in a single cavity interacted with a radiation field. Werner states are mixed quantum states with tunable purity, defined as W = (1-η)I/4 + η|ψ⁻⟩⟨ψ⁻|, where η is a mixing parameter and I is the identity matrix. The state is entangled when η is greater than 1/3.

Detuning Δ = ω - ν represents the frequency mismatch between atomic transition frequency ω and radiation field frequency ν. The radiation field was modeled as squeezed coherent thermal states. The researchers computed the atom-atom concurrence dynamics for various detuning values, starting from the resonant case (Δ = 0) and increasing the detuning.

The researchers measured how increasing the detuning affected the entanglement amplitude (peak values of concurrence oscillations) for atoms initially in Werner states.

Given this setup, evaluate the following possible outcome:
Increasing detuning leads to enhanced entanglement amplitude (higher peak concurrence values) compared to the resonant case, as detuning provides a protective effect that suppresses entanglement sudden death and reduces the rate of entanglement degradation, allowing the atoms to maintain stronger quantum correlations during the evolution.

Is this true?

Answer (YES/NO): NO